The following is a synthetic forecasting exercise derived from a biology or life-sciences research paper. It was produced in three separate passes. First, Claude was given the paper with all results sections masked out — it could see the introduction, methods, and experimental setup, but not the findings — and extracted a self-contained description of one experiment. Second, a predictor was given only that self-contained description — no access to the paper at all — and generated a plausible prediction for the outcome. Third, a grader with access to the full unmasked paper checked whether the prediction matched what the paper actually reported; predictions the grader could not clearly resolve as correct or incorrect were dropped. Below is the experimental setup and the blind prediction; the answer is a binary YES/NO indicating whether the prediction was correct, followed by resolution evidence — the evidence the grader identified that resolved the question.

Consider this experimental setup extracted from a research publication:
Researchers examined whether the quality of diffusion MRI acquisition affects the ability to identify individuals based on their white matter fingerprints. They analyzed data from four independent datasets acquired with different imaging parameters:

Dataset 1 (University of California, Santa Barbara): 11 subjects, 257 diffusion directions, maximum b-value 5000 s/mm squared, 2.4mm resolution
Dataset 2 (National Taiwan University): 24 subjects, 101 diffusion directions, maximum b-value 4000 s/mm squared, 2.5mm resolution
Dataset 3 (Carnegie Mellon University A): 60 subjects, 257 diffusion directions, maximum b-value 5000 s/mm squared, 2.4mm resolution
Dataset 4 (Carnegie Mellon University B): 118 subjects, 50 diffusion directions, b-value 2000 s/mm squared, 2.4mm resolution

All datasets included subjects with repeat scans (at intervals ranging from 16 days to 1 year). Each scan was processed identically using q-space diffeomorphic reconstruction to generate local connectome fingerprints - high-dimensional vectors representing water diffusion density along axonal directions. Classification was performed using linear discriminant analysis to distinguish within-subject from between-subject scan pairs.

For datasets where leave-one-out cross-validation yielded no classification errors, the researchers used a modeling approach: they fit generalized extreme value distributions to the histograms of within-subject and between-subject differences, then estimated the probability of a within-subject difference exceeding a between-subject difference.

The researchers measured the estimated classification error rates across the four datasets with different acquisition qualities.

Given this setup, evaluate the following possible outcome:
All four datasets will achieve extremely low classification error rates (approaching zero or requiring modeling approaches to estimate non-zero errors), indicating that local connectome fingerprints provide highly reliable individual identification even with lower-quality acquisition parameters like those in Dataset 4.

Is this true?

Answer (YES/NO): YES